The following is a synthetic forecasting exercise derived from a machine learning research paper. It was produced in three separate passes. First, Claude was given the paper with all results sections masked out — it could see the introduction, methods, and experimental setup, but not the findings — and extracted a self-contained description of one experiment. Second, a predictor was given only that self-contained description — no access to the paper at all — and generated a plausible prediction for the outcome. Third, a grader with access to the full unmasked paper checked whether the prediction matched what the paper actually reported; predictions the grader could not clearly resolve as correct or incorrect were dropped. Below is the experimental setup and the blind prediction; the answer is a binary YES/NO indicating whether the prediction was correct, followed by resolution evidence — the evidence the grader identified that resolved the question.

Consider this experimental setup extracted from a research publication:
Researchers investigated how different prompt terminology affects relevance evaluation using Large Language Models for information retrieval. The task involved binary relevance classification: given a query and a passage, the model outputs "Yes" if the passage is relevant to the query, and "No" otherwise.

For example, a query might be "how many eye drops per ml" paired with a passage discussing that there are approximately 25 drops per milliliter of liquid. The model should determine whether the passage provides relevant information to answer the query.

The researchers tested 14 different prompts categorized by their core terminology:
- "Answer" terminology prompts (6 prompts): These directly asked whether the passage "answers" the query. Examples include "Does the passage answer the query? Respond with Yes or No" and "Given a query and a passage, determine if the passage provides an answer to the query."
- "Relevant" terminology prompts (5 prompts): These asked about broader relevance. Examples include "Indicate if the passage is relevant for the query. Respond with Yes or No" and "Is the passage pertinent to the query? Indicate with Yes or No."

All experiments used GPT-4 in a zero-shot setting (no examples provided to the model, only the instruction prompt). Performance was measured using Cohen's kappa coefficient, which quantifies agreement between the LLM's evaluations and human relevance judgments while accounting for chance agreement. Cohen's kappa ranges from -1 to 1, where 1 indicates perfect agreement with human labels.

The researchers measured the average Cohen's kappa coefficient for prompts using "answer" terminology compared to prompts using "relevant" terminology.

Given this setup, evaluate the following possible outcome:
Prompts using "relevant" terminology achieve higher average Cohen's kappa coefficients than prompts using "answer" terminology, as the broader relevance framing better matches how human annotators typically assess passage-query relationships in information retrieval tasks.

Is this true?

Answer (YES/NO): NO